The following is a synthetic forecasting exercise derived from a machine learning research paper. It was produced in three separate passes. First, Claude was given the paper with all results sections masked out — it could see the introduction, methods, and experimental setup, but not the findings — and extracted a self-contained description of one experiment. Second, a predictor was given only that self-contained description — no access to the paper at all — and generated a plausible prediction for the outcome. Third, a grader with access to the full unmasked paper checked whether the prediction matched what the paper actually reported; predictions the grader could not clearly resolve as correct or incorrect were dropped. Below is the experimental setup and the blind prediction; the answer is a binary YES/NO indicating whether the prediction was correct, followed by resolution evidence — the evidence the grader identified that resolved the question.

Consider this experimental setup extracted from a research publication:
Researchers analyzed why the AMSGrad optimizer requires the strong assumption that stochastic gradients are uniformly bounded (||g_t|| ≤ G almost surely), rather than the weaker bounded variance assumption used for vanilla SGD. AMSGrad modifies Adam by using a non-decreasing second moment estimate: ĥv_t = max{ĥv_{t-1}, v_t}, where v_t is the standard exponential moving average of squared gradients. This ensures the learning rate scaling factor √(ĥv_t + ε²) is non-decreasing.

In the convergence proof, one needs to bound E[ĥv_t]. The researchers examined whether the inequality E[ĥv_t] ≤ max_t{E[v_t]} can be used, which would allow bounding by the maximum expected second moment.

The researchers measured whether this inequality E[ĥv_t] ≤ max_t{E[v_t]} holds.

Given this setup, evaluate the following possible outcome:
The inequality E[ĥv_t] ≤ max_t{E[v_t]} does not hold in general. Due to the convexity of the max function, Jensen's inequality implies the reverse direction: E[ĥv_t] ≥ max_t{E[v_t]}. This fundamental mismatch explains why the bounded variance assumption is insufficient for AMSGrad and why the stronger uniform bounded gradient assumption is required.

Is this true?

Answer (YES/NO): YES